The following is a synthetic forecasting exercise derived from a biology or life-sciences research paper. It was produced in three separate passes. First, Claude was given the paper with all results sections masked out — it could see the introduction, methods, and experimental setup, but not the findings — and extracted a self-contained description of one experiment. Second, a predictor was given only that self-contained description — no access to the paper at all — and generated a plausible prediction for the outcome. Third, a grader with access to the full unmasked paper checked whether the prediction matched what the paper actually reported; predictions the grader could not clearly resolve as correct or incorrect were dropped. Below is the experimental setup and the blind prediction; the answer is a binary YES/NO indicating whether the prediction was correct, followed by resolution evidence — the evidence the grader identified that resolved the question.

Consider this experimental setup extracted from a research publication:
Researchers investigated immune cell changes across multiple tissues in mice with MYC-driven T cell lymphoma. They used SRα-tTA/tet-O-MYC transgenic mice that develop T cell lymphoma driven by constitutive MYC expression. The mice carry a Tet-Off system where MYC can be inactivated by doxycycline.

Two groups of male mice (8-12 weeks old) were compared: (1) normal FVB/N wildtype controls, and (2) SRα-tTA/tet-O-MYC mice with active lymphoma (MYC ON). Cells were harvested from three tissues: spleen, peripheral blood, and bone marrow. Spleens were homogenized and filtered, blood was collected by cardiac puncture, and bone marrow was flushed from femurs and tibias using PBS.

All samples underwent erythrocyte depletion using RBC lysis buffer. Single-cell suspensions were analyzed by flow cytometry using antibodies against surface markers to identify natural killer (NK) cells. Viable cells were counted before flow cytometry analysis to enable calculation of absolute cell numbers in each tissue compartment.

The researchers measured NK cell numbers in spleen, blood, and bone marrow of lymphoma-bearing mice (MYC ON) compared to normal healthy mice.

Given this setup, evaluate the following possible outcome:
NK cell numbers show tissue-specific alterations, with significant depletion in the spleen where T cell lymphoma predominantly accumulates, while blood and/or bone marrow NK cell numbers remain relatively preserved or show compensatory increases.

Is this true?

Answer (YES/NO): NO